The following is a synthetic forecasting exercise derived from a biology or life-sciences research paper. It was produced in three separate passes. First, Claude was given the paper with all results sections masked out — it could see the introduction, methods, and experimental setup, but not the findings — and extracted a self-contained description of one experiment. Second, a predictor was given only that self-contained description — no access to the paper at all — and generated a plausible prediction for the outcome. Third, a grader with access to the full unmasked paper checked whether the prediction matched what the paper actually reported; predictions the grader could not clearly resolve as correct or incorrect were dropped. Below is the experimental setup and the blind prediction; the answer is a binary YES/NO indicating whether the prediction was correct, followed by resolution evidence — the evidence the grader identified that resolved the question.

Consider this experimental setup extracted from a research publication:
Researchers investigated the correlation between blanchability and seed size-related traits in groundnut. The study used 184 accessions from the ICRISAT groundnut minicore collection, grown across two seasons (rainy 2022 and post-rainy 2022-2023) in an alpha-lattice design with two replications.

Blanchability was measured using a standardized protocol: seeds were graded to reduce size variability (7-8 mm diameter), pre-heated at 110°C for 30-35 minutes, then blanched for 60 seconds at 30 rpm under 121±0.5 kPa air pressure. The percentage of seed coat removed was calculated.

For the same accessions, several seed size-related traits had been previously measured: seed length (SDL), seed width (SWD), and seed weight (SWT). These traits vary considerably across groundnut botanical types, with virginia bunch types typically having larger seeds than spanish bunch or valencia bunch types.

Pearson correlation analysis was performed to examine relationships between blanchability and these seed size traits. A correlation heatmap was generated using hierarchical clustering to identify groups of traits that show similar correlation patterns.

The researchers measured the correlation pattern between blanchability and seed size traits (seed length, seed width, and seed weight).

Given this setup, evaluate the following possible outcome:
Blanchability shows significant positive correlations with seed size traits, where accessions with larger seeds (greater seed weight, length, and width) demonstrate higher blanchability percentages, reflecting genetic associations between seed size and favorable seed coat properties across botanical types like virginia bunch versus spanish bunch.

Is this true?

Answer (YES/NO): NO